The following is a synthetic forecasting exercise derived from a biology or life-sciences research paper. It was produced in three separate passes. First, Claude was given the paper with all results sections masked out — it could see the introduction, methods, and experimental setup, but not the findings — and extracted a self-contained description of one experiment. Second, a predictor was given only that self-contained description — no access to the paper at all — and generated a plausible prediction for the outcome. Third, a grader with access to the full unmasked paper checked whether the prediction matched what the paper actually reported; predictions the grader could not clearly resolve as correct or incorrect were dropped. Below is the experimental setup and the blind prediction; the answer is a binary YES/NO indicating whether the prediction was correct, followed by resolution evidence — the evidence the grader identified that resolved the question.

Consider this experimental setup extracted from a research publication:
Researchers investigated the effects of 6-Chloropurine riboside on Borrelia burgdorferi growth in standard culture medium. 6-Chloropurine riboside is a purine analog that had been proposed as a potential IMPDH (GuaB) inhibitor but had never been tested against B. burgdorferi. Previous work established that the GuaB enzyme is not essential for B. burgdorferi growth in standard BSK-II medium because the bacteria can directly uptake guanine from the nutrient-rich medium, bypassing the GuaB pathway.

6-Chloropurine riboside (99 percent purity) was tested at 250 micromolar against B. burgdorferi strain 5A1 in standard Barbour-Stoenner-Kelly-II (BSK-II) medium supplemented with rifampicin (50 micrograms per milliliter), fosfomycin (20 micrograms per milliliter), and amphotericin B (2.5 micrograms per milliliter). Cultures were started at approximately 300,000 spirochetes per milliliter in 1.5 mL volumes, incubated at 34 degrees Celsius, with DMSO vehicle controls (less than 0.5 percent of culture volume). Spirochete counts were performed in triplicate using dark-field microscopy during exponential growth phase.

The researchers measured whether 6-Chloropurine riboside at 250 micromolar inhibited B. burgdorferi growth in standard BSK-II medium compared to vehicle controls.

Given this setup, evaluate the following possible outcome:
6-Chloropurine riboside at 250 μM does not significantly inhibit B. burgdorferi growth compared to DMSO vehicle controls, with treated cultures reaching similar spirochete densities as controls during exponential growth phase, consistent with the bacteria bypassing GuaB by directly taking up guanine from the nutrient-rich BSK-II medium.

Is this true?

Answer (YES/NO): YES